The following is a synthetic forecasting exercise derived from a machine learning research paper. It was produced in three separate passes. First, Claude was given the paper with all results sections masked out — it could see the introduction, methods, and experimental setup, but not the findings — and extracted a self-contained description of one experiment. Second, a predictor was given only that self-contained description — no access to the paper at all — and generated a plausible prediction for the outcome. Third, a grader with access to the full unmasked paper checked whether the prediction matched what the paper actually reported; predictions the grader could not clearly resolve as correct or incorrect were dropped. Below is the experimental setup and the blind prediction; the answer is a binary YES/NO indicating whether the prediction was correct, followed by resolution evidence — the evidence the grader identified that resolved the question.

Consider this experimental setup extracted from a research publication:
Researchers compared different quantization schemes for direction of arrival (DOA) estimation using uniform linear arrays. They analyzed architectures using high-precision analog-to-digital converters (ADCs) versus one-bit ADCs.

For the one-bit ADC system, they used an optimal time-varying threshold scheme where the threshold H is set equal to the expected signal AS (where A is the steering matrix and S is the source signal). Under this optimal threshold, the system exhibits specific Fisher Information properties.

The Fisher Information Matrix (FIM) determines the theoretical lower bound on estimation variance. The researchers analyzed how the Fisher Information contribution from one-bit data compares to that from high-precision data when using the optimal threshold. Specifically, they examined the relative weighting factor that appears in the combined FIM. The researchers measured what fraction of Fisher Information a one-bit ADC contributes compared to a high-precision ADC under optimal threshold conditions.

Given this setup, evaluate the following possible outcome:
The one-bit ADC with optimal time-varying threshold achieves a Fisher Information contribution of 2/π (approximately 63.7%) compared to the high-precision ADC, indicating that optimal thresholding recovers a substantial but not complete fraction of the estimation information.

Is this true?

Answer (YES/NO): YES